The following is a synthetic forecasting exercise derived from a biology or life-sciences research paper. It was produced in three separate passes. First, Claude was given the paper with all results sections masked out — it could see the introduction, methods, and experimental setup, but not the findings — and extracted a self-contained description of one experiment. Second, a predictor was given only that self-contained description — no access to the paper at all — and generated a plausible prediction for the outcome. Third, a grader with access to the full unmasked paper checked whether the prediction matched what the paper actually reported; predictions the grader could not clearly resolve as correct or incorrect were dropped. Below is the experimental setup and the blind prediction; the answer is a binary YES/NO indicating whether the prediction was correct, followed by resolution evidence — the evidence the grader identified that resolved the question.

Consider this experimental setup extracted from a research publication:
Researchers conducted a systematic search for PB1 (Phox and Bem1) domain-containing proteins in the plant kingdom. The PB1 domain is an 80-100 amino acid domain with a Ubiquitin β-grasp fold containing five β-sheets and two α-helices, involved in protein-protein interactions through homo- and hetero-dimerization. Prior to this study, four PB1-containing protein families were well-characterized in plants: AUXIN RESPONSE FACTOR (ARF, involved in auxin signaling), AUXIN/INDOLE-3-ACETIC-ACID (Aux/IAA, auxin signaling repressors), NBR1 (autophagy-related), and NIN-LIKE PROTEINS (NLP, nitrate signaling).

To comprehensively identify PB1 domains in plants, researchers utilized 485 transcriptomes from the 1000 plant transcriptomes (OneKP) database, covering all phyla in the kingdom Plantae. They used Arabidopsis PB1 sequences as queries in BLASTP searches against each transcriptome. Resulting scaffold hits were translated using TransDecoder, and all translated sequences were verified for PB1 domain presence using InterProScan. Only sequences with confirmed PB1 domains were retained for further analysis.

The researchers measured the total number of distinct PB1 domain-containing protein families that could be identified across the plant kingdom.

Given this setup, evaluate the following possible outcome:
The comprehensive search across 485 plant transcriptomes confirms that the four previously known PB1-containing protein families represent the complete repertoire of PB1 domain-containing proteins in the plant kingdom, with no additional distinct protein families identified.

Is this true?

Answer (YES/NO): NO